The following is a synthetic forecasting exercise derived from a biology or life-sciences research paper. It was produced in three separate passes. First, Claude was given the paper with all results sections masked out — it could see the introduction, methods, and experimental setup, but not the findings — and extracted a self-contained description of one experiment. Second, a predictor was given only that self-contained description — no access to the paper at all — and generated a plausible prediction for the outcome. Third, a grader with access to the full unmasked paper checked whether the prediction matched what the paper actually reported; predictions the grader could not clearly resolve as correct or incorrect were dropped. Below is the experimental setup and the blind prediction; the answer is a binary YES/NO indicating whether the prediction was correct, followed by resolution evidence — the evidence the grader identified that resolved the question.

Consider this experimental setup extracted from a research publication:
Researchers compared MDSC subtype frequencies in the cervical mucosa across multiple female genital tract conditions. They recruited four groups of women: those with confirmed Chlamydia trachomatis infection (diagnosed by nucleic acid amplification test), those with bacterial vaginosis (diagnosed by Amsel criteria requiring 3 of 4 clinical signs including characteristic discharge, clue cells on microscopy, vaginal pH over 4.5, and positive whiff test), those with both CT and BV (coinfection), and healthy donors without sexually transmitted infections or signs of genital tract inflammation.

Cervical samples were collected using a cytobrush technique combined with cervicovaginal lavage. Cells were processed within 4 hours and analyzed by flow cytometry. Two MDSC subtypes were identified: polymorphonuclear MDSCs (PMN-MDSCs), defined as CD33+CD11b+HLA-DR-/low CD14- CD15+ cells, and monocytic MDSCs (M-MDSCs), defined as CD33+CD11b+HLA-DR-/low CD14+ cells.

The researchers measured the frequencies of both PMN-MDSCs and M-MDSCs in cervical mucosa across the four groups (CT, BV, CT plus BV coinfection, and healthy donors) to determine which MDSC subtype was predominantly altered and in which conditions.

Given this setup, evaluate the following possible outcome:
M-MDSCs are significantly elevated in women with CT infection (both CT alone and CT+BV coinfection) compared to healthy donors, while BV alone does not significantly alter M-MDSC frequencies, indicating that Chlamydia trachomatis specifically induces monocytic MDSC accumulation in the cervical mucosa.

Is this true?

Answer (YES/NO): NO